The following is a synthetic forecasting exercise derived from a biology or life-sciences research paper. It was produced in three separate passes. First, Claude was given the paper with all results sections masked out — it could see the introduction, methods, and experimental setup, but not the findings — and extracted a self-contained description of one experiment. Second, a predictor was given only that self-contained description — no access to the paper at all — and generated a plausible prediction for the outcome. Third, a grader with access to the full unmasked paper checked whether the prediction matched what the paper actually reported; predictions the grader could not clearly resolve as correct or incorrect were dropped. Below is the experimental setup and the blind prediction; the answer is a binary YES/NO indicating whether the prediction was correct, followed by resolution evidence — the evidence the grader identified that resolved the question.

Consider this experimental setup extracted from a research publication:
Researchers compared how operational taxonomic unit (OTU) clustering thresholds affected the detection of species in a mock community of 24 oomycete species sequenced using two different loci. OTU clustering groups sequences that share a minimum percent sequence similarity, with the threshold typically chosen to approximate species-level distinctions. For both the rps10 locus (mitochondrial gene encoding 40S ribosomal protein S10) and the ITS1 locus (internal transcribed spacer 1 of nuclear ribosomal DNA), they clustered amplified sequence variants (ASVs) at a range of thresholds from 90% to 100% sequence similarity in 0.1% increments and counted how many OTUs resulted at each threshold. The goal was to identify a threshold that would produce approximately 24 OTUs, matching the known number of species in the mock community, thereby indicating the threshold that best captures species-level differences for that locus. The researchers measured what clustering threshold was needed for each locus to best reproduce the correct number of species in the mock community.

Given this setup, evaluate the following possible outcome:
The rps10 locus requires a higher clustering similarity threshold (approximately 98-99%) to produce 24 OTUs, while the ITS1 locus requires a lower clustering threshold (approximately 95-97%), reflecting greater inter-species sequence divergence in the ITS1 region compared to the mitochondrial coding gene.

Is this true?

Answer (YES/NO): NO